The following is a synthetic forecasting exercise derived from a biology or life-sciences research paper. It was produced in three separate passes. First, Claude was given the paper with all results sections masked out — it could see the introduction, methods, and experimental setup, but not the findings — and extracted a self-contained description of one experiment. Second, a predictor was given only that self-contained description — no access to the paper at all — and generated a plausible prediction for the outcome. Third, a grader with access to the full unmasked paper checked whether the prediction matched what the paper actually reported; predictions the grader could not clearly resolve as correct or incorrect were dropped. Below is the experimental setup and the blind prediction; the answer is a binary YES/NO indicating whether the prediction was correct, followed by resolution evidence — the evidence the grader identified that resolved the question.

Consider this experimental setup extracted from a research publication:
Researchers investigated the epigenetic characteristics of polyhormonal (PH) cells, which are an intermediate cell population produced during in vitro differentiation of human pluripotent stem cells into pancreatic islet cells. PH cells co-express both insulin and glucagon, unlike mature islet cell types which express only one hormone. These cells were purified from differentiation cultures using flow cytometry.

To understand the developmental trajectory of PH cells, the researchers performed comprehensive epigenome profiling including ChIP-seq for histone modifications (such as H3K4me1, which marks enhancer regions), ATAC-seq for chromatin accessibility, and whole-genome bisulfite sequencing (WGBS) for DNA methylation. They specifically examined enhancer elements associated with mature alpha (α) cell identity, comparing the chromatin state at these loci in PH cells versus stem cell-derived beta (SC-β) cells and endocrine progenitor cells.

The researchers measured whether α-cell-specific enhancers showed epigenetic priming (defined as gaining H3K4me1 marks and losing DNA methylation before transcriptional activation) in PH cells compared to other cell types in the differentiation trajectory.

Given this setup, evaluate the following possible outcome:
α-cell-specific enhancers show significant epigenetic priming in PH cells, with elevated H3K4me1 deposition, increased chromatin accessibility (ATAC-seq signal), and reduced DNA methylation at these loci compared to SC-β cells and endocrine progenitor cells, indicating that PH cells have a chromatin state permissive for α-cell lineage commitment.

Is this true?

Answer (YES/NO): NO